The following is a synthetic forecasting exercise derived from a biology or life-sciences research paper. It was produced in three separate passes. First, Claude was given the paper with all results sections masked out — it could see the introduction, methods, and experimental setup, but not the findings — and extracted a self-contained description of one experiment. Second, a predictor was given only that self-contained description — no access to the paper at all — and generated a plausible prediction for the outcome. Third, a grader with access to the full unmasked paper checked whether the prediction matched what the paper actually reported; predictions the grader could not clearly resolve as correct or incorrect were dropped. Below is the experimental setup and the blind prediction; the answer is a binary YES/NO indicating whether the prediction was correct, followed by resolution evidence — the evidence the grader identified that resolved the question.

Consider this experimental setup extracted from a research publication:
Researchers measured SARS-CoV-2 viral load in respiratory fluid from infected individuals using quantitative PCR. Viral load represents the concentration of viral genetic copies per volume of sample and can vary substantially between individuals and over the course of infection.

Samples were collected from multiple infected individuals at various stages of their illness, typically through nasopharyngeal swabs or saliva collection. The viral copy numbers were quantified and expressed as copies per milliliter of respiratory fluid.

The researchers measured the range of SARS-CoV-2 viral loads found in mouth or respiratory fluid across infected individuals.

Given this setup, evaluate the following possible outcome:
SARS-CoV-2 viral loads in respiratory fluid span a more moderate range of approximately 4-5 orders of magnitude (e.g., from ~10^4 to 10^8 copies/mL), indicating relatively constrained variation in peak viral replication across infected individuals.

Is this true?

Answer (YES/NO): NO